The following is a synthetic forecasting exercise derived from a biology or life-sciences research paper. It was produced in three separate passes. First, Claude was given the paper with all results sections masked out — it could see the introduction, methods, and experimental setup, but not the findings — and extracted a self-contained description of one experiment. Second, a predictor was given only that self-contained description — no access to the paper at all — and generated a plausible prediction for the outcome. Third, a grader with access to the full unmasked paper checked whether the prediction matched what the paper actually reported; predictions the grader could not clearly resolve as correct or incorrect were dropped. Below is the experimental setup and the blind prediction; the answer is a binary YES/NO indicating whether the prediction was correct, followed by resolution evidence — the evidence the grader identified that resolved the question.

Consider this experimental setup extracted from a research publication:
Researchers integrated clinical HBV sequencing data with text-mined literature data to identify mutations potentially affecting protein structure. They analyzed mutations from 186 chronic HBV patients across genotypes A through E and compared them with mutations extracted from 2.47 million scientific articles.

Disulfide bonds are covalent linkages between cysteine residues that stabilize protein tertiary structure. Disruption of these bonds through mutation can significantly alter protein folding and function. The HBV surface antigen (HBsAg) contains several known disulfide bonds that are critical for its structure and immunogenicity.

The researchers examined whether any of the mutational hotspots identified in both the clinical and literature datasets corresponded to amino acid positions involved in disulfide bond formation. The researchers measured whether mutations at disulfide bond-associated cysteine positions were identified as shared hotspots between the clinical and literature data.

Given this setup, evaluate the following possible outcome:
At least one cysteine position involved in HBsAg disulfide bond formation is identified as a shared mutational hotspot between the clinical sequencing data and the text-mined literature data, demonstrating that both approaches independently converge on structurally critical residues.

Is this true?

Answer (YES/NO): YES